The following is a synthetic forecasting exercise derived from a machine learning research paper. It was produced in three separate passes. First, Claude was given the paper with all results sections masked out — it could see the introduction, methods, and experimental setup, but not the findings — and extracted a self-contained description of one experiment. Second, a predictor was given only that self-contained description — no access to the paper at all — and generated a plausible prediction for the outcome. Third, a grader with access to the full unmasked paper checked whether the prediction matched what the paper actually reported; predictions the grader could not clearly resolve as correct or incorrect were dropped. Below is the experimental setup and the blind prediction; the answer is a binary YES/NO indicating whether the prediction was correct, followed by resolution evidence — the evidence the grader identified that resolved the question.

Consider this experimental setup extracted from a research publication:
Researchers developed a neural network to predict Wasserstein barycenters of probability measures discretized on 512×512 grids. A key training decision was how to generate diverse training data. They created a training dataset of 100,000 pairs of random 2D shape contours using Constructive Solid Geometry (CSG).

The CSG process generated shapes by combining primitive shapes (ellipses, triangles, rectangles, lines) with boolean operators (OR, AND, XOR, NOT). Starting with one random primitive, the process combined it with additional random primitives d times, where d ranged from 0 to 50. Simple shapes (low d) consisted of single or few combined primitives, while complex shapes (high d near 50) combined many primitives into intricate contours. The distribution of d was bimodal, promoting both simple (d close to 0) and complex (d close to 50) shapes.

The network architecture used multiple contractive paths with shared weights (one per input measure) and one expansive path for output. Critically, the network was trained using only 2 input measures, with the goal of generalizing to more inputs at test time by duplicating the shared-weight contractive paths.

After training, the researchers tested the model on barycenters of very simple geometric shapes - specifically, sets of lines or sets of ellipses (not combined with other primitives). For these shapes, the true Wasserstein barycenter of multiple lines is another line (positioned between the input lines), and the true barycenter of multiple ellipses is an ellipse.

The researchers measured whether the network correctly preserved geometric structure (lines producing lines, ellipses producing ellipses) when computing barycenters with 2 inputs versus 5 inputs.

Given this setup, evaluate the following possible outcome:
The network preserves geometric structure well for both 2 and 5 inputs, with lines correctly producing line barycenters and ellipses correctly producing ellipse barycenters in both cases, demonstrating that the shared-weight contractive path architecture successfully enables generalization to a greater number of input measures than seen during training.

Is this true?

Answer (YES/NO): NO